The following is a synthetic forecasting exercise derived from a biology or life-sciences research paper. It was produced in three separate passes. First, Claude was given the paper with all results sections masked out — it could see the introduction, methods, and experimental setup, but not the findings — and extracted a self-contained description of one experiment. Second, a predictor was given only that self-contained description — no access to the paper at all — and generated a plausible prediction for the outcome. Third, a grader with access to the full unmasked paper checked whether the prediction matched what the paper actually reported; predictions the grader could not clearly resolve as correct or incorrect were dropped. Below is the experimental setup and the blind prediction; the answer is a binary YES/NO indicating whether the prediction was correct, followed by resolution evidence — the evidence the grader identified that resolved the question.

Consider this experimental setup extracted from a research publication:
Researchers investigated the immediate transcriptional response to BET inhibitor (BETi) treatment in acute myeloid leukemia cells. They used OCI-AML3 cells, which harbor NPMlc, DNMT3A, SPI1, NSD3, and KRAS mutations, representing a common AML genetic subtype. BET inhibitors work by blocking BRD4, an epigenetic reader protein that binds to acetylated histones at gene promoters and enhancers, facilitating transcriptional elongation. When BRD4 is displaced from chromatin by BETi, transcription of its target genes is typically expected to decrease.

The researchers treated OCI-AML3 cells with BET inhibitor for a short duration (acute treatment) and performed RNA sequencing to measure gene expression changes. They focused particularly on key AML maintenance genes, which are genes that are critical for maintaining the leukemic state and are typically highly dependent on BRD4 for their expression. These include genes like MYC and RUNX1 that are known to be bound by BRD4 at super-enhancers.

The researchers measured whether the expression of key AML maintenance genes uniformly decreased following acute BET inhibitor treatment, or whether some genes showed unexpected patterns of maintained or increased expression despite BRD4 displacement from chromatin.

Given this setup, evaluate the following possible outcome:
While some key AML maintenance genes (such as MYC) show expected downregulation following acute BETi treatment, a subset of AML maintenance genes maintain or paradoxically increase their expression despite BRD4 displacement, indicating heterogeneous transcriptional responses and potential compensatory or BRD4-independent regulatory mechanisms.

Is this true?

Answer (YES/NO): YES